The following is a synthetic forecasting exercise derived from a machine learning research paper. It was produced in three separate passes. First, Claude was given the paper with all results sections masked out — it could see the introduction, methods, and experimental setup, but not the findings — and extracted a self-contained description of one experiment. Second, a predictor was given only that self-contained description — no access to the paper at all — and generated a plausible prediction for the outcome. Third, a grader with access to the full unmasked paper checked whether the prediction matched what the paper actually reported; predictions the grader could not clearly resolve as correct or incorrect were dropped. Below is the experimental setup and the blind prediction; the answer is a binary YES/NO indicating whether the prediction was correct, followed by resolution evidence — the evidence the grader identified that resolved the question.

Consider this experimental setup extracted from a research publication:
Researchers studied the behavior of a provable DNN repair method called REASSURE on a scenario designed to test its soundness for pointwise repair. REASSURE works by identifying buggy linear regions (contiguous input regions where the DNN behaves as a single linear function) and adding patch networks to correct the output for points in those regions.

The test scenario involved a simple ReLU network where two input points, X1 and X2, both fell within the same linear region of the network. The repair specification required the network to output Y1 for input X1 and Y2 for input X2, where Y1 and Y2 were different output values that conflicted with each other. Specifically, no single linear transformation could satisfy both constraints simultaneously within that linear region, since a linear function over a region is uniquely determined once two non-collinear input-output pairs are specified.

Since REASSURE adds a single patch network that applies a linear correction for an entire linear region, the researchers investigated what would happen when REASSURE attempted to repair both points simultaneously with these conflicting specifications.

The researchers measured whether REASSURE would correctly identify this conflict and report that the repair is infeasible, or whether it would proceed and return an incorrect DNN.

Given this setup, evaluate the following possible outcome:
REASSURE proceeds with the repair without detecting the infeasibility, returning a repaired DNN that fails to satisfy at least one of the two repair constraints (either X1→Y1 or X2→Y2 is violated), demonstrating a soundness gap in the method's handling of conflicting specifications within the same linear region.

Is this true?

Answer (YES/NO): YES